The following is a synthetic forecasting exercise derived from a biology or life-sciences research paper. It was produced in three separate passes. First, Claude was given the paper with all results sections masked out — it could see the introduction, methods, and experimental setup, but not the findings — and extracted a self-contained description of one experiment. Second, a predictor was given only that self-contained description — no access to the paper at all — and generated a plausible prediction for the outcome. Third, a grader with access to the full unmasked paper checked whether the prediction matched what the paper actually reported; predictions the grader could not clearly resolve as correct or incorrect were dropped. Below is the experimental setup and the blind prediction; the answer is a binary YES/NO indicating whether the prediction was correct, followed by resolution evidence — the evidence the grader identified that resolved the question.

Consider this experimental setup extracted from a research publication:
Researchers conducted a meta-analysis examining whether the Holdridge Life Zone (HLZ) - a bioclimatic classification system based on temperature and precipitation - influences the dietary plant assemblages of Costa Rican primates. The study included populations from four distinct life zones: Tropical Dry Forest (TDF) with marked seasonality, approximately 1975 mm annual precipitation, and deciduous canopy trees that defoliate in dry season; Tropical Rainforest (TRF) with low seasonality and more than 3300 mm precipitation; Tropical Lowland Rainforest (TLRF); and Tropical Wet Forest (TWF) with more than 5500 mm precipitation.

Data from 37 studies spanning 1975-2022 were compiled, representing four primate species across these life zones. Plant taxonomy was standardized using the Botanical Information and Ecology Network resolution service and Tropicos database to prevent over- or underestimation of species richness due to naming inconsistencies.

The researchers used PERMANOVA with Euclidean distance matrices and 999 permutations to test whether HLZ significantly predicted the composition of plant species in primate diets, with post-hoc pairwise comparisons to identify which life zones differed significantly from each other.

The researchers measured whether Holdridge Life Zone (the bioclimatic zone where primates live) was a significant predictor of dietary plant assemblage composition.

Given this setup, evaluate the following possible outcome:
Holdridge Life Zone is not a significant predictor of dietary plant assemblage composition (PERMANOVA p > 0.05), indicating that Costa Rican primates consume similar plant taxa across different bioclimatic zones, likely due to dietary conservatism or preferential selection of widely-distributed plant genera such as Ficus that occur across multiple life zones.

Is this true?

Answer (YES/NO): NO